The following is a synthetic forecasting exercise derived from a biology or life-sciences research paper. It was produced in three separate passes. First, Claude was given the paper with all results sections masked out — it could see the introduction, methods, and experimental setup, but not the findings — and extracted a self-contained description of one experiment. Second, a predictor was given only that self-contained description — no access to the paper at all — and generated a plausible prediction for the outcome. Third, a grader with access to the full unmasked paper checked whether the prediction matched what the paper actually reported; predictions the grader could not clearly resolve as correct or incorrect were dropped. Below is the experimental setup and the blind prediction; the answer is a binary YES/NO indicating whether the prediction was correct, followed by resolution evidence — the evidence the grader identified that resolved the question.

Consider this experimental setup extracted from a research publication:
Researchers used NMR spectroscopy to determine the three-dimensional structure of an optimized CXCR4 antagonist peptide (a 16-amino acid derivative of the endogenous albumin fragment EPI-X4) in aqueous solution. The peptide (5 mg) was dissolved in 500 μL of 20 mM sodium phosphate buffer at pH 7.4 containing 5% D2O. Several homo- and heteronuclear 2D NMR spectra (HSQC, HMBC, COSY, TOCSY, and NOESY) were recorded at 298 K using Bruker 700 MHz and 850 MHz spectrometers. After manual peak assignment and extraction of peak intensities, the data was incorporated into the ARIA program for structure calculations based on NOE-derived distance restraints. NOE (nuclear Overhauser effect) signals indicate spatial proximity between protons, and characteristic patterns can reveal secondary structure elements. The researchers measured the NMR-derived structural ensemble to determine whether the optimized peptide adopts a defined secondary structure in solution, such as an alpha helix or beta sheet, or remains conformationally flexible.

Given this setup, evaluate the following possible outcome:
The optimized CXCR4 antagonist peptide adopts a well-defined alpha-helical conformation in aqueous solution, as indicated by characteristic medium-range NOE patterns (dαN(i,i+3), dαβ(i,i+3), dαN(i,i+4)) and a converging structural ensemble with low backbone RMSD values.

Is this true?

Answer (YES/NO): NO